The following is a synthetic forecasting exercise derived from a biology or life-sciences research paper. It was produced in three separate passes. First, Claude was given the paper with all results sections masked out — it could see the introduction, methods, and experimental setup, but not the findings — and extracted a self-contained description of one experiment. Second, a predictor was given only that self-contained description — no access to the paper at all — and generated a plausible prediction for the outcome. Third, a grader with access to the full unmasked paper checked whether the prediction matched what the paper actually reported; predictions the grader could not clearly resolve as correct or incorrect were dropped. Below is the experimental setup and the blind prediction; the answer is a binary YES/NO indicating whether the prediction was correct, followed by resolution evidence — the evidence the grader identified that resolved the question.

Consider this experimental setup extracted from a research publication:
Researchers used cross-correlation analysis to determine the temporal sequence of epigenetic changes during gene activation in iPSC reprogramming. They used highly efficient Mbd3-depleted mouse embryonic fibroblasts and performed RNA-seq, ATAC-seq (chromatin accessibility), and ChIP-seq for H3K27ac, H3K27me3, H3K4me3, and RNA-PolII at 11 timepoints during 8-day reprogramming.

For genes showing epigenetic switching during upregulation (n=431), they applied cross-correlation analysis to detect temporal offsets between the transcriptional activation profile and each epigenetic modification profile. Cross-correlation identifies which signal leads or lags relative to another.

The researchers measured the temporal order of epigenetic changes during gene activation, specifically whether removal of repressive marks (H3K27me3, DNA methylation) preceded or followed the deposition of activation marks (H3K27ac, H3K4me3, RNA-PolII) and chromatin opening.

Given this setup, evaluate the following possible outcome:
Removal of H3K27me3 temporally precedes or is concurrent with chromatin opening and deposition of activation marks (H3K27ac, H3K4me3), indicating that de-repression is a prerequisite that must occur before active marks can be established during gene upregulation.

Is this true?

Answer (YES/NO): YES